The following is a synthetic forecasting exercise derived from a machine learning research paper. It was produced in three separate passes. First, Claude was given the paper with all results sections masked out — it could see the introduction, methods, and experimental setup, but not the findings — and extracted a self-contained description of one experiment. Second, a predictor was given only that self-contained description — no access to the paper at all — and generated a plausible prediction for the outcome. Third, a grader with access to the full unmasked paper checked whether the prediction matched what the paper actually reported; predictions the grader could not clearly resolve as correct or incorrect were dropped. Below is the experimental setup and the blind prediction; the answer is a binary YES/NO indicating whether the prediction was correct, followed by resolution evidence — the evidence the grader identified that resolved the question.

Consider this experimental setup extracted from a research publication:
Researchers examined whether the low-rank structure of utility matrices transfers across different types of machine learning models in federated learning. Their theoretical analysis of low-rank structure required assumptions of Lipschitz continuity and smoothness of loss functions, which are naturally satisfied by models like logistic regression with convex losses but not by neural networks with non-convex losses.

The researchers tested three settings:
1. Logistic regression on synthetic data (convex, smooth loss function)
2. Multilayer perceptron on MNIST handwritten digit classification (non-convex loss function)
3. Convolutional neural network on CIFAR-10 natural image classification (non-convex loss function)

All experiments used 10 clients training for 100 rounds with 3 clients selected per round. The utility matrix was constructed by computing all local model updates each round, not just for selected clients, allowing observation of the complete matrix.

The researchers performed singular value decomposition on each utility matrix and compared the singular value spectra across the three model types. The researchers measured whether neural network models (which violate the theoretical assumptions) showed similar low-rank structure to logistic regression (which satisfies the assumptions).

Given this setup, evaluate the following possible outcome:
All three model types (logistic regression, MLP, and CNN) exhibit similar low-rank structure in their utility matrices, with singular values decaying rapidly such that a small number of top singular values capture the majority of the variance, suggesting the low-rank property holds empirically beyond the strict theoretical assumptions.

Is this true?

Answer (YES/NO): YES